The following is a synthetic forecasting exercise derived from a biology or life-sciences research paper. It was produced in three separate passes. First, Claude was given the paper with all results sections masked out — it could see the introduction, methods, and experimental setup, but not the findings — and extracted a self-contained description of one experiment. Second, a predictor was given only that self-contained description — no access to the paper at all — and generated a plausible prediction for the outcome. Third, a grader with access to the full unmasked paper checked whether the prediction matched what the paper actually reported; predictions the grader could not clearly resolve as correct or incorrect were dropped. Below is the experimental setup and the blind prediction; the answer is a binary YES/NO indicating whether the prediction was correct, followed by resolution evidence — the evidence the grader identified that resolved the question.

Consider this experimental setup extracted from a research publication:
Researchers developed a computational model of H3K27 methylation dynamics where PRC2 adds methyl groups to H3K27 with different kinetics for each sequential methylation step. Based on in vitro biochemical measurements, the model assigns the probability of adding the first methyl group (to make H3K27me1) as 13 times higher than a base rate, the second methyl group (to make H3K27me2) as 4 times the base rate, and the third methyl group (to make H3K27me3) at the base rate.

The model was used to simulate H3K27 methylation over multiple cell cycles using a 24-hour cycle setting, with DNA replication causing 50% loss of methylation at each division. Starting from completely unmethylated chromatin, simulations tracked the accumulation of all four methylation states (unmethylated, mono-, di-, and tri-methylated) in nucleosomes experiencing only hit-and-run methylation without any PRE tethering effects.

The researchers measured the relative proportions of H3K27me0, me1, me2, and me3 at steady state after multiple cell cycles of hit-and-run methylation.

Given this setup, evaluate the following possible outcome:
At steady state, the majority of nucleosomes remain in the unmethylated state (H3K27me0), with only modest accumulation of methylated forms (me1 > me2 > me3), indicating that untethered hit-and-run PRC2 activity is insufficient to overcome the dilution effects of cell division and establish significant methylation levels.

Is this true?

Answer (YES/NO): NO